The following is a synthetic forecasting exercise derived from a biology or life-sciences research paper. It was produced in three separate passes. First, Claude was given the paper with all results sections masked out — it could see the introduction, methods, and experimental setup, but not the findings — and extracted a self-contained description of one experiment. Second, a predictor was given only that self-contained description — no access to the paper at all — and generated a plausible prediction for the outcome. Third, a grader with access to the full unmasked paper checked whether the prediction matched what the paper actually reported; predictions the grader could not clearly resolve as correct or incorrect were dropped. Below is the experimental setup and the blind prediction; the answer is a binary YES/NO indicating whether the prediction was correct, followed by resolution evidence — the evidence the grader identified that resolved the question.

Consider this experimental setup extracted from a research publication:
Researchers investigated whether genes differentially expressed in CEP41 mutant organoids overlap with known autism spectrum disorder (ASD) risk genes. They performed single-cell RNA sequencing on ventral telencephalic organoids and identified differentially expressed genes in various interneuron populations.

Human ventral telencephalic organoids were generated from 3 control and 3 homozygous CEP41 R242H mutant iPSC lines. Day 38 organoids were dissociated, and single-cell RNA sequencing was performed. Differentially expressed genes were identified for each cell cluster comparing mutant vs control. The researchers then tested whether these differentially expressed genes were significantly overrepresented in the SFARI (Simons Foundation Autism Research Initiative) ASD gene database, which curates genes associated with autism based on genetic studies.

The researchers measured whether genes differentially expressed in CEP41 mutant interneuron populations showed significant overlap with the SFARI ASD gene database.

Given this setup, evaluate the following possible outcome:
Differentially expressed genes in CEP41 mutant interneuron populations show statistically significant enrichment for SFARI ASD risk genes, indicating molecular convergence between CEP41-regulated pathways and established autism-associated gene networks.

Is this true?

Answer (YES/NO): YES